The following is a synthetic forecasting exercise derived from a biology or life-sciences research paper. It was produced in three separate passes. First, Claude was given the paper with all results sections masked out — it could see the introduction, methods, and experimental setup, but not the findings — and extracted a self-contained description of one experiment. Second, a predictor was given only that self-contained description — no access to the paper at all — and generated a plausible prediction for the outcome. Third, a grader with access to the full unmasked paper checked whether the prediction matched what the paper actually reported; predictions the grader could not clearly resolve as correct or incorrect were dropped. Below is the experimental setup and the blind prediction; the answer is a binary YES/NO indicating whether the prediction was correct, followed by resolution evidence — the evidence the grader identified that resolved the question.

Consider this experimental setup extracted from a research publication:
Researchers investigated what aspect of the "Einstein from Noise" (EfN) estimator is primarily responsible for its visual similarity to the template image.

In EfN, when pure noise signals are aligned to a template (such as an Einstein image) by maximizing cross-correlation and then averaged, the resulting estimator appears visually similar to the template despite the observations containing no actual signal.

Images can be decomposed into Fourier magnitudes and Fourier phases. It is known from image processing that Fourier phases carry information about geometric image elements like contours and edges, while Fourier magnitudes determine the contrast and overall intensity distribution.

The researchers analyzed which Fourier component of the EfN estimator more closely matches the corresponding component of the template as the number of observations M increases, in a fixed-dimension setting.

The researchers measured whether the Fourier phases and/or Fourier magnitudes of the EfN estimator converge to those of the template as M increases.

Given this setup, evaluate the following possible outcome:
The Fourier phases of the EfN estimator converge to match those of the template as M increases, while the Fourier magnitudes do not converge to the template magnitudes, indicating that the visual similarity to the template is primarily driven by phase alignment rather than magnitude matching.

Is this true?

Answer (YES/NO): YES